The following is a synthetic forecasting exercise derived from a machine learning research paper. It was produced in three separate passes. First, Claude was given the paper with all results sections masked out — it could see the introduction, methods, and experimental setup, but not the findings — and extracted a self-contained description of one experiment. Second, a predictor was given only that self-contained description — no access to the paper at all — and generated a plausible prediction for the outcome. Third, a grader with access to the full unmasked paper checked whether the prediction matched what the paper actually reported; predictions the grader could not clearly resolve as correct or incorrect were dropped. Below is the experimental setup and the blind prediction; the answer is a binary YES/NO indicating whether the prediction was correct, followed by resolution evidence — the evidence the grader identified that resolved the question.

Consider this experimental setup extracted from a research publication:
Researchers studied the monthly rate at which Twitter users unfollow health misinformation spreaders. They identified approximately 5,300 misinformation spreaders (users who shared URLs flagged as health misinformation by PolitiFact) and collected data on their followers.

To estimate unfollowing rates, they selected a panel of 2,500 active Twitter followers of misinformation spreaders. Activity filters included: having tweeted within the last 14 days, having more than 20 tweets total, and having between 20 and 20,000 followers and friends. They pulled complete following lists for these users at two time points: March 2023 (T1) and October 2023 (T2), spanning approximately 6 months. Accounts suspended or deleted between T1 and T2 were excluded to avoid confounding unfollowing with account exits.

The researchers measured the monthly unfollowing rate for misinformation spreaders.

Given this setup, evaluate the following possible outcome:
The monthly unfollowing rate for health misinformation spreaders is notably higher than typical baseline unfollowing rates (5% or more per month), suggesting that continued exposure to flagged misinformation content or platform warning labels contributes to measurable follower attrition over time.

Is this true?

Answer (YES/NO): NO